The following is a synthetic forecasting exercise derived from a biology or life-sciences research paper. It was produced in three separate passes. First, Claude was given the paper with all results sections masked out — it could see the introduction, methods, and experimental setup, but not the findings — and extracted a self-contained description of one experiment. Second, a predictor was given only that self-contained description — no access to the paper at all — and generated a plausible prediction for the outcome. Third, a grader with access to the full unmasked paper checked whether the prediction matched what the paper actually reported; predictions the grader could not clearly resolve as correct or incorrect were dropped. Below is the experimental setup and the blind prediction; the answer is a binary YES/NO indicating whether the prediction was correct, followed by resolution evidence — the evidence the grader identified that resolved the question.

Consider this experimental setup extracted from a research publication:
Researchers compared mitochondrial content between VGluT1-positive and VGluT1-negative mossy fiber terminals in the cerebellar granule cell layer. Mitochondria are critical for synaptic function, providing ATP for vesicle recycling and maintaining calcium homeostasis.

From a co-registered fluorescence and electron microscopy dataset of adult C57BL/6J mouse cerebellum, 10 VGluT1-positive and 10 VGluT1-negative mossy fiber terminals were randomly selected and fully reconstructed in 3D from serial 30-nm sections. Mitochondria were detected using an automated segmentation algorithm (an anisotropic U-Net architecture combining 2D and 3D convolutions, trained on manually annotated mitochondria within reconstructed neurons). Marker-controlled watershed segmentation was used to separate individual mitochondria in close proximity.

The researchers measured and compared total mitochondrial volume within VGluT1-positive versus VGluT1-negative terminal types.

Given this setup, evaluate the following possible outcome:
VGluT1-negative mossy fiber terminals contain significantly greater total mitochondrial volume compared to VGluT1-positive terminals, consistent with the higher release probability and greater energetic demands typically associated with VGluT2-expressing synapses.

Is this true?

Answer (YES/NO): NO